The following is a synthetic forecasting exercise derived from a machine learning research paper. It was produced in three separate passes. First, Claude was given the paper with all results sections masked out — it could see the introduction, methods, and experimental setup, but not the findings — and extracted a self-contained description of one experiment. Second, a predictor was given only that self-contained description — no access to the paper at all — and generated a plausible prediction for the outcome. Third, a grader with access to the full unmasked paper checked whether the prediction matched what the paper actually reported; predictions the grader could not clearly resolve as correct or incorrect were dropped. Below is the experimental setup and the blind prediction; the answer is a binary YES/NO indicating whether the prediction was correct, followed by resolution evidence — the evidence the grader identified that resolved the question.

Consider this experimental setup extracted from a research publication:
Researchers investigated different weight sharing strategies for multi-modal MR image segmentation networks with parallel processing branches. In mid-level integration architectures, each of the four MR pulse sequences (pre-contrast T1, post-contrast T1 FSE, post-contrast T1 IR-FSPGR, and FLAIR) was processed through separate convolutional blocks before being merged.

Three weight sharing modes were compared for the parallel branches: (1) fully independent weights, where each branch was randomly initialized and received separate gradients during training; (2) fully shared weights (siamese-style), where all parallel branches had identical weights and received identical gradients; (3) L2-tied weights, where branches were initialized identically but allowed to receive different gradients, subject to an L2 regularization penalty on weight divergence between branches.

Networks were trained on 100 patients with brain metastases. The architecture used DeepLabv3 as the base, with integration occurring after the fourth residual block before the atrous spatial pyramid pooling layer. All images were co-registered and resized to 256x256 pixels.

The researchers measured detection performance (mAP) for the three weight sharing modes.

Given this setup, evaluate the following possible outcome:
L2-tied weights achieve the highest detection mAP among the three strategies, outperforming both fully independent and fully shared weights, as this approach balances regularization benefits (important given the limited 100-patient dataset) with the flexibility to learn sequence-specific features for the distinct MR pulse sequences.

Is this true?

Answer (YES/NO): NO